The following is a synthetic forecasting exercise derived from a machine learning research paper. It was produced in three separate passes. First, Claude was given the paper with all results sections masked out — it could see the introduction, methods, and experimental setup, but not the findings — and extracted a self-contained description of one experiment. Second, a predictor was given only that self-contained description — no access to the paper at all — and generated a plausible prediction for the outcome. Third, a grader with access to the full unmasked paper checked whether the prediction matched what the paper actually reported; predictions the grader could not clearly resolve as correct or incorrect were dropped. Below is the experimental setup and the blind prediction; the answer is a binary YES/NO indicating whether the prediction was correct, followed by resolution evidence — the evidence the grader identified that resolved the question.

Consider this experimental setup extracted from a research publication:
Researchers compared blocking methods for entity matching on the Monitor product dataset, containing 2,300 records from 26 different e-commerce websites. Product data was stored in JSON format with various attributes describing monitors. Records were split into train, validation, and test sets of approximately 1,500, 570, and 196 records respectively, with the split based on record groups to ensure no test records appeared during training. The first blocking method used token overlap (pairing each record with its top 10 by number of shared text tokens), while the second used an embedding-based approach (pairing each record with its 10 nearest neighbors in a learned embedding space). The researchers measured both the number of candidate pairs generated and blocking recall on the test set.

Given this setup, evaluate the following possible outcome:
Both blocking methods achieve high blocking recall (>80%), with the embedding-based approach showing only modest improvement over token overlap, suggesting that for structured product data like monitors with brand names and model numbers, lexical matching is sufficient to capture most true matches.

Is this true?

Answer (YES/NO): NO